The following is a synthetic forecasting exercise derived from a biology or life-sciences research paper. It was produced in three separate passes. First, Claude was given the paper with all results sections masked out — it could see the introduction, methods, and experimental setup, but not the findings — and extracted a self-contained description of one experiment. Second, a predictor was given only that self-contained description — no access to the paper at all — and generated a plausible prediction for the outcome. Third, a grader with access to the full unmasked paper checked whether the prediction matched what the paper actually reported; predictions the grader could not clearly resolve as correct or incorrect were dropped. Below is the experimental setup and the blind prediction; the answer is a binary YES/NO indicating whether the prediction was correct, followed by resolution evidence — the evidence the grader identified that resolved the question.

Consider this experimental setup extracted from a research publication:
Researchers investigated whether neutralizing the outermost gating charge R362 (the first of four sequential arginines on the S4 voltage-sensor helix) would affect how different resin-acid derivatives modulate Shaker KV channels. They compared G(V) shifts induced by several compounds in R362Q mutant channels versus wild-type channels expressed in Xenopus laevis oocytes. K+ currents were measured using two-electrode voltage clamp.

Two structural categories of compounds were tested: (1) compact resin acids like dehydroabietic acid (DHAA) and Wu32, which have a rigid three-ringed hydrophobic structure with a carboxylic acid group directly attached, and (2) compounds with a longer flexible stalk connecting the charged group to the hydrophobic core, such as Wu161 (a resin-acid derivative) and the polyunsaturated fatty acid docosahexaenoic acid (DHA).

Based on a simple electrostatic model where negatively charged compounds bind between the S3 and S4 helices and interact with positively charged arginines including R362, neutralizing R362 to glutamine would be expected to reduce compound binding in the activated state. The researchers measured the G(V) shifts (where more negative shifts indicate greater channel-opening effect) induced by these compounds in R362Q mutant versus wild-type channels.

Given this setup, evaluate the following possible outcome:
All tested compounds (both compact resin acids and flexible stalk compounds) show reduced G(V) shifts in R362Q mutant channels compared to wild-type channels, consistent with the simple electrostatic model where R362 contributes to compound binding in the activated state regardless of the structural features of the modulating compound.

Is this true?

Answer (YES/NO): NO